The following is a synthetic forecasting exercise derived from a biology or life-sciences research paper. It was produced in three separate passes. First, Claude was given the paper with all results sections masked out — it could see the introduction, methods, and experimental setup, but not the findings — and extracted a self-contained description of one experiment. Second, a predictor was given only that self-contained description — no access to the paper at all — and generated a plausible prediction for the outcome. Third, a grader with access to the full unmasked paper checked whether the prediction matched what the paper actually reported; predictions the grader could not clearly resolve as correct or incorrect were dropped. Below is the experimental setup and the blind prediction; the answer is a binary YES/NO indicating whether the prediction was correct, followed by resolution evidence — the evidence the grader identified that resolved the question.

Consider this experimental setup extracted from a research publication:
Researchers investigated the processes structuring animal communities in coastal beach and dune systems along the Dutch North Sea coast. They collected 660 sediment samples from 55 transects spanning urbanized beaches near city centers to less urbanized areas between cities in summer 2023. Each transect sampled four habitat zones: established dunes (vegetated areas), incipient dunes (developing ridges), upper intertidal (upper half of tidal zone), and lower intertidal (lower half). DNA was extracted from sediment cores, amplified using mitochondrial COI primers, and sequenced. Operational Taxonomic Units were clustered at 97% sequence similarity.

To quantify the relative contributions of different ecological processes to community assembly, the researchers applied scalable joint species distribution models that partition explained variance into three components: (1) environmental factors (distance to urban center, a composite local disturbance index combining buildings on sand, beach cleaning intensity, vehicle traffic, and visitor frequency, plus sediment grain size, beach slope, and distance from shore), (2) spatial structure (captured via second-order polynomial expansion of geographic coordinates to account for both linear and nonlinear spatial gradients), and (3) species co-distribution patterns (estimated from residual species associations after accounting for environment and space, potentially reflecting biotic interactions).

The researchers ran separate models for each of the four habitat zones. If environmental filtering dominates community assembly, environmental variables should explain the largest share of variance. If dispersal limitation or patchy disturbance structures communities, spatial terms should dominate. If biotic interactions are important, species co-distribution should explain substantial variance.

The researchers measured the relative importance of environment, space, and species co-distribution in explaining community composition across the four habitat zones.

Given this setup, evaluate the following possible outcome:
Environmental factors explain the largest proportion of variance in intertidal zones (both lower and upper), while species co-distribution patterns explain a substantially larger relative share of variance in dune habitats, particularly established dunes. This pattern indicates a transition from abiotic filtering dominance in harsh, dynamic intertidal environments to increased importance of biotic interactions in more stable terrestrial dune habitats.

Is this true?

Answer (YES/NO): NO